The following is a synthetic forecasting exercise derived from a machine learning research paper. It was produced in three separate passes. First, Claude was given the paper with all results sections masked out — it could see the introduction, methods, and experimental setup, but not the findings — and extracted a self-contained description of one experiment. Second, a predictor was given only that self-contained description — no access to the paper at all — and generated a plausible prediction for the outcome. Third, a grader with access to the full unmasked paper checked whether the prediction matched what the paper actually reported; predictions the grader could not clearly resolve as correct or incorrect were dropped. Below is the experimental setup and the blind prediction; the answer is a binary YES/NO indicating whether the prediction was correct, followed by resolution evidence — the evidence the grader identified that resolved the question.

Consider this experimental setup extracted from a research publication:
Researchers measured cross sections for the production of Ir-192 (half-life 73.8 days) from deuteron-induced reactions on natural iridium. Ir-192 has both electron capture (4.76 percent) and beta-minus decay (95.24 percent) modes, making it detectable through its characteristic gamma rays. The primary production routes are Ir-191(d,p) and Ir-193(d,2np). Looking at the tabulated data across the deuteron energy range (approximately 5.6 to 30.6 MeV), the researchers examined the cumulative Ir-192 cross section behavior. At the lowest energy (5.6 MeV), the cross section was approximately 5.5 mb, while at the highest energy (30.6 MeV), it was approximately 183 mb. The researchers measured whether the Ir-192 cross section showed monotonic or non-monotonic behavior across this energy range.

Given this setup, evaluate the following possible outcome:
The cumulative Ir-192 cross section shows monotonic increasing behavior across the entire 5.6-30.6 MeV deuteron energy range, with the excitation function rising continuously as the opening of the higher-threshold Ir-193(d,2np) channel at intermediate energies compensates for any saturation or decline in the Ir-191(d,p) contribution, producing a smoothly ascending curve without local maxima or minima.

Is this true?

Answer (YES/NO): NO